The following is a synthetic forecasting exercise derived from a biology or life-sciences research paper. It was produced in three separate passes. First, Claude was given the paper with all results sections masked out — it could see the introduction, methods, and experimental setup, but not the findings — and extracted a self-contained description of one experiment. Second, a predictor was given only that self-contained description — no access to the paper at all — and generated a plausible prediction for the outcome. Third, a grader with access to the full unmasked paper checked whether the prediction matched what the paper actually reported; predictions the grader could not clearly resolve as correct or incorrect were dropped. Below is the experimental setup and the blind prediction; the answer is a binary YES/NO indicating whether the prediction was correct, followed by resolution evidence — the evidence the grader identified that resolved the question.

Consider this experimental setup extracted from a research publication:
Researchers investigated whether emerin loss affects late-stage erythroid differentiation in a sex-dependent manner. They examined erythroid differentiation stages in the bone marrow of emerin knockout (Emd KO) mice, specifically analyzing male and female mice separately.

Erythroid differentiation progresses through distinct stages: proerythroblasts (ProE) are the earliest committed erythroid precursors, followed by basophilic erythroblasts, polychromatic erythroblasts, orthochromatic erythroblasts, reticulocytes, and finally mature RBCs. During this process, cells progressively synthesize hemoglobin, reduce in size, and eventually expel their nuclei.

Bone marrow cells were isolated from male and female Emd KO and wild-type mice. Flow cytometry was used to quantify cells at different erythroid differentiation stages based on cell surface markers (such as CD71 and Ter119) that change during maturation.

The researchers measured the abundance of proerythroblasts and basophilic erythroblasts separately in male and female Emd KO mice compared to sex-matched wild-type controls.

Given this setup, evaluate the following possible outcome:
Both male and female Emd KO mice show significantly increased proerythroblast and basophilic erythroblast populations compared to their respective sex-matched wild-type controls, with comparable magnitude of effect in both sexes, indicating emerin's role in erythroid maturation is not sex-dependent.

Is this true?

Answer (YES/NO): NO